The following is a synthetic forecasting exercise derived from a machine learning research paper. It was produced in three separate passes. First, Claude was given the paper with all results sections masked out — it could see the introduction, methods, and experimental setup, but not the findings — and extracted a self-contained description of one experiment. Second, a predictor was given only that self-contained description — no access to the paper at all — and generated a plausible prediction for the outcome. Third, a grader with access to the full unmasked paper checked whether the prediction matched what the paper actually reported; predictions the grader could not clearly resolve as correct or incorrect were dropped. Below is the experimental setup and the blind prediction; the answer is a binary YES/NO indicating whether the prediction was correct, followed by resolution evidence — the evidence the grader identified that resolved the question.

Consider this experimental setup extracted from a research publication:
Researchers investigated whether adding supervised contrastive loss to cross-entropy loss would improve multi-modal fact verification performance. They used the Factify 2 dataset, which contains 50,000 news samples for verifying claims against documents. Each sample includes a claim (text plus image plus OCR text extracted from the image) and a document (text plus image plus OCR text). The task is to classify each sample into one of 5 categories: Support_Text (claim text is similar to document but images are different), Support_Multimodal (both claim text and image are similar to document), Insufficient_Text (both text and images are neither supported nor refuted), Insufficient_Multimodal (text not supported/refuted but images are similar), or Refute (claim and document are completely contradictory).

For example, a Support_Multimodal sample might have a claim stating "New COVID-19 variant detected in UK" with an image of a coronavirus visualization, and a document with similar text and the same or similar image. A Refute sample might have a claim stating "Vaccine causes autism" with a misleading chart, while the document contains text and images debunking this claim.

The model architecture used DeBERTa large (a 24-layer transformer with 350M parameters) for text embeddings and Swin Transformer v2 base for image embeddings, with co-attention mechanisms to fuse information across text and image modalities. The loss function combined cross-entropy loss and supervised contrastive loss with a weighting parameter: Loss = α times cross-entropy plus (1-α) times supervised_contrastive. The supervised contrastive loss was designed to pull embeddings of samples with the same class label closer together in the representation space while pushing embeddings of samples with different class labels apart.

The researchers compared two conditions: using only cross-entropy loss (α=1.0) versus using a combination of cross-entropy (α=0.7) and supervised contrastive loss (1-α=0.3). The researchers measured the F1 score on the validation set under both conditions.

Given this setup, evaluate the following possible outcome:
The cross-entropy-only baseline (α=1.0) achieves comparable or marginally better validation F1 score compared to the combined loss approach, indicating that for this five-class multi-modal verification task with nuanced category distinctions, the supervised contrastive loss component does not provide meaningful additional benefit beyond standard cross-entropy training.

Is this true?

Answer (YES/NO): YES